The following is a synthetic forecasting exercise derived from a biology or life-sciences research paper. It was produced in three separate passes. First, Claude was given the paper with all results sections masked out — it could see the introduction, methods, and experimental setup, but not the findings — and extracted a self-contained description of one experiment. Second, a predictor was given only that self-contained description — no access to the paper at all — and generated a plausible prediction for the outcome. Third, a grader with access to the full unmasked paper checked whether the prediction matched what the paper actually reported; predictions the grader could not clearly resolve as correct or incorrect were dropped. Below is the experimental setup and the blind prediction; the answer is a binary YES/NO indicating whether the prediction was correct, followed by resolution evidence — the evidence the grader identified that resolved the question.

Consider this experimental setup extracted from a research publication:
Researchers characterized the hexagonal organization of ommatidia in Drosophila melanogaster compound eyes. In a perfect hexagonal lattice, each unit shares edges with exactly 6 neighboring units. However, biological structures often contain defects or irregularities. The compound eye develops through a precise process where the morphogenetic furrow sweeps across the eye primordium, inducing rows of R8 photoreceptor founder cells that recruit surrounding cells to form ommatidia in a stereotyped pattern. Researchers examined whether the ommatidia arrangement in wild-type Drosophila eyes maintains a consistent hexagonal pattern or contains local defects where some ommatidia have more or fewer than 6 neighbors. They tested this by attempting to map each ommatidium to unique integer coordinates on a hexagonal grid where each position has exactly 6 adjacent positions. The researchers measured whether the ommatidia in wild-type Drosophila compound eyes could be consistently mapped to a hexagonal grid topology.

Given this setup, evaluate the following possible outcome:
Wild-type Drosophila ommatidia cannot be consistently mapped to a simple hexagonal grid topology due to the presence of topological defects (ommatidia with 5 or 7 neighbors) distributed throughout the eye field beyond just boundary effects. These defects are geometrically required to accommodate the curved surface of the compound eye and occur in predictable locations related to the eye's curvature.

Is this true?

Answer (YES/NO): NO